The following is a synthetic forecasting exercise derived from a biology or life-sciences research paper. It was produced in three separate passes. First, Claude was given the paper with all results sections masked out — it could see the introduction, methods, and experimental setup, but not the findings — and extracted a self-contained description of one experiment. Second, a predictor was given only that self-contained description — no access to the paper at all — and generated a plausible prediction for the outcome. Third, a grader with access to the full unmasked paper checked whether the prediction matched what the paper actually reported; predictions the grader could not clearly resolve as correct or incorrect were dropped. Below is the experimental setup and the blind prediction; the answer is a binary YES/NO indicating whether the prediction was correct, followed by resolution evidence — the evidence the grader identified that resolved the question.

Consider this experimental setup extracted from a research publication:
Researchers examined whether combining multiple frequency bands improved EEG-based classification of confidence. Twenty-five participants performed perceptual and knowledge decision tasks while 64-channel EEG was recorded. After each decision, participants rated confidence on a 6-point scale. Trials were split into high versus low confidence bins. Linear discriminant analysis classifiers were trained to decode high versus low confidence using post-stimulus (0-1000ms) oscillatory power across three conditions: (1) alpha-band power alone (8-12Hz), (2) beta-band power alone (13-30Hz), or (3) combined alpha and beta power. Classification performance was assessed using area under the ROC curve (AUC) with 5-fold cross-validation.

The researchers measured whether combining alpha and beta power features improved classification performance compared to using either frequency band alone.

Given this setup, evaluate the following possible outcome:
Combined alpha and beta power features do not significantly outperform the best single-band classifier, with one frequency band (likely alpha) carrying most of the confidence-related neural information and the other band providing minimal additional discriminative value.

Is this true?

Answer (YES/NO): NO